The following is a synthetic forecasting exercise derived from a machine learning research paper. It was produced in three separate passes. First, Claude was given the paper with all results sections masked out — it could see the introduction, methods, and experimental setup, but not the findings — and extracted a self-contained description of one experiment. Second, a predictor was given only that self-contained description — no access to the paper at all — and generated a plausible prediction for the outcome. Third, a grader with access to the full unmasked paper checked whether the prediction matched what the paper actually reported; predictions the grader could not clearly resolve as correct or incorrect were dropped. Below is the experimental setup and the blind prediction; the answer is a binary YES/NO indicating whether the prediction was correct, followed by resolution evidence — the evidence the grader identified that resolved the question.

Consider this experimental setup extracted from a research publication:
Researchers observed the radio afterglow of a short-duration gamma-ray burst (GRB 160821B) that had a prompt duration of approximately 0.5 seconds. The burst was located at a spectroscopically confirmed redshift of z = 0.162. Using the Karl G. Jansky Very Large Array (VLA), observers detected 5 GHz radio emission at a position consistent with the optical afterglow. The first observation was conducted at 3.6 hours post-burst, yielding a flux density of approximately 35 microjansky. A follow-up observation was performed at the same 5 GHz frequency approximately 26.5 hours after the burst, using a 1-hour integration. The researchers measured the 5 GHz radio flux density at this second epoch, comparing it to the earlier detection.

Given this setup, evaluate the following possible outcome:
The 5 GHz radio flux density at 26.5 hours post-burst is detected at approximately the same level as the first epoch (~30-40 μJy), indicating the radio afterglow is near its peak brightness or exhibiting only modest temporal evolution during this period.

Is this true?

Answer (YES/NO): NO